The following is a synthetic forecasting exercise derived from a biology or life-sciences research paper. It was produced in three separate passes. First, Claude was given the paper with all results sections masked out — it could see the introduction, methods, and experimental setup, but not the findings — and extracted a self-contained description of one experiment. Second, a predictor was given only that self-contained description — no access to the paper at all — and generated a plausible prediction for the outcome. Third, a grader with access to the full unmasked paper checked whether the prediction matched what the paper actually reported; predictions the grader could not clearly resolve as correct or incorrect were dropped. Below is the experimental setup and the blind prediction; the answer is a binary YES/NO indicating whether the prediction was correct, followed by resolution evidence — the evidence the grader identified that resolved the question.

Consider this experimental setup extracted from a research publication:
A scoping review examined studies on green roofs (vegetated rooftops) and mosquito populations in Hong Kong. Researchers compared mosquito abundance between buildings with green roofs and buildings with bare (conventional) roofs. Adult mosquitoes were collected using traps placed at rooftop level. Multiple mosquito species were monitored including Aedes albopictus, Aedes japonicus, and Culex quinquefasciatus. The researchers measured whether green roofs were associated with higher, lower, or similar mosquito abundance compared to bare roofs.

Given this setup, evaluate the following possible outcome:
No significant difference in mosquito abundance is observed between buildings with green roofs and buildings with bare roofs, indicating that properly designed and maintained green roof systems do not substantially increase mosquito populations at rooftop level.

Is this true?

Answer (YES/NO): NO